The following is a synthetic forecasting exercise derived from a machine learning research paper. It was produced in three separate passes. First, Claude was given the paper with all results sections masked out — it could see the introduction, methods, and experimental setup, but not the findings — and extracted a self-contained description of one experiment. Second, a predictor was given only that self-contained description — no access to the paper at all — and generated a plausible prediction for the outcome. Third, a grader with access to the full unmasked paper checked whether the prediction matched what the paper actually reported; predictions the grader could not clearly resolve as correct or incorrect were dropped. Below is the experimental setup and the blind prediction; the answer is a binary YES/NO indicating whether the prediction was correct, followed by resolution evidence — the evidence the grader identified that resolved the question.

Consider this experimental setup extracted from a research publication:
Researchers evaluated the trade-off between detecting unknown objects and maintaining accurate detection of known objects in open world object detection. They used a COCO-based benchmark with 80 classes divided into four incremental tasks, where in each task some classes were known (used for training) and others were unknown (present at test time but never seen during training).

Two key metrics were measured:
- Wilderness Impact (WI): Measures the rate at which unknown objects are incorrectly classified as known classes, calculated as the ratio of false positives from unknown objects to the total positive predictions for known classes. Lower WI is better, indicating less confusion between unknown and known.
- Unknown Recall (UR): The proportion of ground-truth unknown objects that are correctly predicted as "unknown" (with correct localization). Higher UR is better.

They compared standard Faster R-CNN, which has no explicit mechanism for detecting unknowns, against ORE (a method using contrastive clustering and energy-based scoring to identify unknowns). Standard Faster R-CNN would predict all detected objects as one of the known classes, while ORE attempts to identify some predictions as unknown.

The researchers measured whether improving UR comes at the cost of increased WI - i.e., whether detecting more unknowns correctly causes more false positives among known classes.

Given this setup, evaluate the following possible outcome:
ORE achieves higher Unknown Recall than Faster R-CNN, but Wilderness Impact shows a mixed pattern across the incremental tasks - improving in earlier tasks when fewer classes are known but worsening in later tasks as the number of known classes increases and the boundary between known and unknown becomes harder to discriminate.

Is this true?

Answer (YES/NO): NO